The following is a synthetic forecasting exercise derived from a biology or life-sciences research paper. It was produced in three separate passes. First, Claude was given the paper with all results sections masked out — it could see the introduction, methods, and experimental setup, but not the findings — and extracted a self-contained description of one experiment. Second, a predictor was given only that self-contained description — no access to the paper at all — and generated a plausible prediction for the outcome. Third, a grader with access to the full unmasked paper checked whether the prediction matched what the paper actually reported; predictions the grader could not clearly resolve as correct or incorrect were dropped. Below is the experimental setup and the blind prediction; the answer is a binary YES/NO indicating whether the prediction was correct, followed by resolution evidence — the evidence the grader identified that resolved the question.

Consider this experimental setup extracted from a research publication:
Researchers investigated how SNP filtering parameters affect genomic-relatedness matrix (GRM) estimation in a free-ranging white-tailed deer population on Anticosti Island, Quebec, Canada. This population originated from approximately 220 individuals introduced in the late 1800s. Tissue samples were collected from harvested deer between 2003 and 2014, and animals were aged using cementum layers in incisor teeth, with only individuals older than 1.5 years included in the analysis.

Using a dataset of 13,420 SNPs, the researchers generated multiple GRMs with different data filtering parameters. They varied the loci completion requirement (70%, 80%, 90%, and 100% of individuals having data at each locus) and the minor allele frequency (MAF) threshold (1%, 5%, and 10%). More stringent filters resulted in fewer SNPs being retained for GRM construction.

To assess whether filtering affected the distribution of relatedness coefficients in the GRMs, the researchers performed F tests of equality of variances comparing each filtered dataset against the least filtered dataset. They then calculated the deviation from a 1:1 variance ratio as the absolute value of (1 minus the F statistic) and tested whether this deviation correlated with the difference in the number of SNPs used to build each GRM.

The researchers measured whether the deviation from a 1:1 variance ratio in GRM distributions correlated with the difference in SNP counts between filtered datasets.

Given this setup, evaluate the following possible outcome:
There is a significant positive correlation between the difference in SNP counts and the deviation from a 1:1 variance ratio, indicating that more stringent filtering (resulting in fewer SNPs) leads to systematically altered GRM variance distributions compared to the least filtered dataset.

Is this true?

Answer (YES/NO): YES